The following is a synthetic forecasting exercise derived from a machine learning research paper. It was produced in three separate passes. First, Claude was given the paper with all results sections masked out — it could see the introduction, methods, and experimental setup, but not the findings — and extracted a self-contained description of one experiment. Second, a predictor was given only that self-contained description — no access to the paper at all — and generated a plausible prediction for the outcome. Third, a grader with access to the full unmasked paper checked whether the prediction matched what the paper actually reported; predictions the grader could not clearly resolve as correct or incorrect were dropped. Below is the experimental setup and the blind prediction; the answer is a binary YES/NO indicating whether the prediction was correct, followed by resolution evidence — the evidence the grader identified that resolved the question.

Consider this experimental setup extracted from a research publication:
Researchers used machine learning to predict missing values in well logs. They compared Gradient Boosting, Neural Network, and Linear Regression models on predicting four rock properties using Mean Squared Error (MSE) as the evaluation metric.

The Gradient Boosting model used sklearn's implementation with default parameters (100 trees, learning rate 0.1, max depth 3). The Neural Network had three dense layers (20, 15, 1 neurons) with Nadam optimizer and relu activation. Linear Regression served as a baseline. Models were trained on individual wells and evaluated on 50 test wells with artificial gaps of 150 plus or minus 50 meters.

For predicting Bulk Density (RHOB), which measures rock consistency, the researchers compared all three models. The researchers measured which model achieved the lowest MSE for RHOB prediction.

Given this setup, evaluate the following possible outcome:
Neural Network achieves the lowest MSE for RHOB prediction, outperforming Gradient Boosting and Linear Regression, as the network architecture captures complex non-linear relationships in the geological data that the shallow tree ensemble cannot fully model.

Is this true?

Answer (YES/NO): NO